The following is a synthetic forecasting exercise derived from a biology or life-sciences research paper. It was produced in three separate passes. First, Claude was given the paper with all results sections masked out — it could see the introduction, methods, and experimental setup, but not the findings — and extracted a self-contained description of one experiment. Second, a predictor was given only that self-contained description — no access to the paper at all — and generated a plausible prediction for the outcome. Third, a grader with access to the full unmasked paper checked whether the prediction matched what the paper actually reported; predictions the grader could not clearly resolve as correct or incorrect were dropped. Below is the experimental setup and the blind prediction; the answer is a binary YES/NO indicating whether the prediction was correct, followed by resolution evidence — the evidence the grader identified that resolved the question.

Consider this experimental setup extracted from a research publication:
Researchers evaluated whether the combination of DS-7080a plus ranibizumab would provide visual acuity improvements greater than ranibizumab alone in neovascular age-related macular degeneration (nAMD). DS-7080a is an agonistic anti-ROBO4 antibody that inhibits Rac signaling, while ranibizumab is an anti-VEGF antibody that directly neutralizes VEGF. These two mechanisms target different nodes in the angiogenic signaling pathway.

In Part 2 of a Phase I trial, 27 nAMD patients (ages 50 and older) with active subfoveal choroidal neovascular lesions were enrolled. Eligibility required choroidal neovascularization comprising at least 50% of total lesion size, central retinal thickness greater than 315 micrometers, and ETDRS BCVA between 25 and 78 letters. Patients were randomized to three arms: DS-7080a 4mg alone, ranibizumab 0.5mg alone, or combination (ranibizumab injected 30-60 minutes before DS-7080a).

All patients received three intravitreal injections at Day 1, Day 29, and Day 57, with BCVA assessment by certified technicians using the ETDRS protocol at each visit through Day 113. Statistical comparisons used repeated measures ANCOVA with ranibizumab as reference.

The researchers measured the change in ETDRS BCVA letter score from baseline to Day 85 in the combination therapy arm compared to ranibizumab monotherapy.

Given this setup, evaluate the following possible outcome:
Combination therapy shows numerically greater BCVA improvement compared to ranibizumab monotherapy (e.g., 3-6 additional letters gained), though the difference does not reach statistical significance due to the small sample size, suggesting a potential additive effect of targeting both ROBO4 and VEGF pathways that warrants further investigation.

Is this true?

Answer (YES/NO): NO